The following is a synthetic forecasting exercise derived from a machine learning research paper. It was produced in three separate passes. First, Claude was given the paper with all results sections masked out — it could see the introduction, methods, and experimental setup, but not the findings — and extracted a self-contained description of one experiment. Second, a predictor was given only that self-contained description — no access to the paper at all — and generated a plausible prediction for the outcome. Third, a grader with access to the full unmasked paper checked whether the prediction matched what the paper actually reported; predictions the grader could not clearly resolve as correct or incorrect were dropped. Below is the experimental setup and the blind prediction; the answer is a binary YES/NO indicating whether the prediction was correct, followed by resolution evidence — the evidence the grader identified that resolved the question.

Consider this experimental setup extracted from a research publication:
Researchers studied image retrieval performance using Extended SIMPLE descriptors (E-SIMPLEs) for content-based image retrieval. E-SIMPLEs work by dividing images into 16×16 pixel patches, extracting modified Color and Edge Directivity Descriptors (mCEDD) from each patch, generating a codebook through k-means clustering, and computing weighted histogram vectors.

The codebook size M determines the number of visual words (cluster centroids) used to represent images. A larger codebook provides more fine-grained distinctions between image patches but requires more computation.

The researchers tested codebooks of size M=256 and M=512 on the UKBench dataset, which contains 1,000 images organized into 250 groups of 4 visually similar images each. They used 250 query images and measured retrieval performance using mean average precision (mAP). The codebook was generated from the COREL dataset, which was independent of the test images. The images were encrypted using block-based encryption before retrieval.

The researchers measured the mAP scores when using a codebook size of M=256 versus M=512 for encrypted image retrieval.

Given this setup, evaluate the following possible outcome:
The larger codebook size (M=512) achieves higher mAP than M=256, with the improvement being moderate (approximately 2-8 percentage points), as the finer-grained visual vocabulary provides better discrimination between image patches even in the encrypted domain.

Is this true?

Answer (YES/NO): NO